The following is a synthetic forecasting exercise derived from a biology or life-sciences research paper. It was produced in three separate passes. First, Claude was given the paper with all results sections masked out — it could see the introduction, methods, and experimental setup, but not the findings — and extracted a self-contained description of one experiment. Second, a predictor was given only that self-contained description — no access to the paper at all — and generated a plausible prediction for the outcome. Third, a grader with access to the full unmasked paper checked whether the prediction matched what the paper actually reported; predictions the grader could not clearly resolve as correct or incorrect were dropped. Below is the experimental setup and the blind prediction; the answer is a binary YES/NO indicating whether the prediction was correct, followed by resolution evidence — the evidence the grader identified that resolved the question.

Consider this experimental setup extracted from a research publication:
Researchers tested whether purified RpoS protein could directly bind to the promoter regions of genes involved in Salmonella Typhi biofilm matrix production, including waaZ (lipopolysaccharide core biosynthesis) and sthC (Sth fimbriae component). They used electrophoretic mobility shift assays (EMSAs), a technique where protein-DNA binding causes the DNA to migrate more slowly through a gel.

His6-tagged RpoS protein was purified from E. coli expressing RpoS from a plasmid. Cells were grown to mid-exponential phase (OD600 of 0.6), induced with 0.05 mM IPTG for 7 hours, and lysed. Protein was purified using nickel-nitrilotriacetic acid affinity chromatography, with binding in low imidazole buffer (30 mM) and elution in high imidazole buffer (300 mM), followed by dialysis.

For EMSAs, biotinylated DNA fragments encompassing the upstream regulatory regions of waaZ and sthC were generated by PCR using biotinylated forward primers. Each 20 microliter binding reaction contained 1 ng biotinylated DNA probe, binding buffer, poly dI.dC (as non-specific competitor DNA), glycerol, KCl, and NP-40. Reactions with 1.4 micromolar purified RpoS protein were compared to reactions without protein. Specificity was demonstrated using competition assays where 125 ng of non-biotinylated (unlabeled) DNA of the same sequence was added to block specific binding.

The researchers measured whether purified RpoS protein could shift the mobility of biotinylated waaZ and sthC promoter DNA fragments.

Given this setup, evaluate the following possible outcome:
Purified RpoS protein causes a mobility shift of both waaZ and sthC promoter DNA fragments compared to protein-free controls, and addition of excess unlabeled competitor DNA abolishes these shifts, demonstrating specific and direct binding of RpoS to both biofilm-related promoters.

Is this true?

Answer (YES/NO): YES